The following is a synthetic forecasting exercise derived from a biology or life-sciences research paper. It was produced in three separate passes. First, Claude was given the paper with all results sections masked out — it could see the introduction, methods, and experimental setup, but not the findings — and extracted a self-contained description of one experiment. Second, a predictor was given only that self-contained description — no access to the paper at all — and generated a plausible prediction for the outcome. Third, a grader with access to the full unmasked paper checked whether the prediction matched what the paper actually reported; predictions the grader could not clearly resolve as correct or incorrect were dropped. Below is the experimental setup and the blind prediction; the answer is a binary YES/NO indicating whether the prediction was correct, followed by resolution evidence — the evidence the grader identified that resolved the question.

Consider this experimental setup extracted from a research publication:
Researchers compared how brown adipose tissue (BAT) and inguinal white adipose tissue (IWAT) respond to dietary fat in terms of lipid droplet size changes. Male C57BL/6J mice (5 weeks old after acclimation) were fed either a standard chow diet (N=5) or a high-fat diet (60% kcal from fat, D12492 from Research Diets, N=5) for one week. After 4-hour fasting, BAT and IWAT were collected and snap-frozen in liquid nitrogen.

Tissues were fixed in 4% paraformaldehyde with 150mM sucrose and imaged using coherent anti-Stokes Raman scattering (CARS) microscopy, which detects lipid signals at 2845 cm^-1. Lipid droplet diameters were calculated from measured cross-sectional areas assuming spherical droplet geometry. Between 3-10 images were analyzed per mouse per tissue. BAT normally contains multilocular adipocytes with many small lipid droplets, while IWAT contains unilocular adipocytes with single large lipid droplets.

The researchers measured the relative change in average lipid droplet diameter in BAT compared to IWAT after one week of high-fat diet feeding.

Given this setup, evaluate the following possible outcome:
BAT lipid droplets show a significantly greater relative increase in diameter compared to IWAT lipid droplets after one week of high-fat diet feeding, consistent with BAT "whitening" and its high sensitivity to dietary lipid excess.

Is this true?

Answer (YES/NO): YES